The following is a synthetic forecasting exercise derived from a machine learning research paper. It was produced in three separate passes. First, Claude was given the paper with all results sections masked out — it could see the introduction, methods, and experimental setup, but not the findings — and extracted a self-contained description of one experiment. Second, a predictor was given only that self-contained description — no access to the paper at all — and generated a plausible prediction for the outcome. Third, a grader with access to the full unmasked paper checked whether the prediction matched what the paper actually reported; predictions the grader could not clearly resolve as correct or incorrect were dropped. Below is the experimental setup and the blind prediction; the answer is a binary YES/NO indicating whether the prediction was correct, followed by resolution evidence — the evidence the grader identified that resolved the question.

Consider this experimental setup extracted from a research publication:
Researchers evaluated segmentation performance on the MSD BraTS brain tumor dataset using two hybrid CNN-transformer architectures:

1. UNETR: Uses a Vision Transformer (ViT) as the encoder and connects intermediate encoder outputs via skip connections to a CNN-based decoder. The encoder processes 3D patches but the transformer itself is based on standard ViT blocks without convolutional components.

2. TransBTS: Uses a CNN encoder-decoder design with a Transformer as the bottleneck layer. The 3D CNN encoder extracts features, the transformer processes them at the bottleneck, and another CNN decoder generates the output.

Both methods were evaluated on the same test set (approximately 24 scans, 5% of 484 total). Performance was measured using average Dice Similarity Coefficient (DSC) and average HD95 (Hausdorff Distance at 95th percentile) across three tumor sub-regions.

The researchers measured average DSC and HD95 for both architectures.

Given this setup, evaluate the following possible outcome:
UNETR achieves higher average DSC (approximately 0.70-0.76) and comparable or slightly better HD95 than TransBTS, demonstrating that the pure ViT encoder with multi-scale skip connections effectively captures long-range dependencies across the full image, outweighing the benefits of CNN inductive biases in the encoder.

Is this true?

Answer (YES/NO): YES